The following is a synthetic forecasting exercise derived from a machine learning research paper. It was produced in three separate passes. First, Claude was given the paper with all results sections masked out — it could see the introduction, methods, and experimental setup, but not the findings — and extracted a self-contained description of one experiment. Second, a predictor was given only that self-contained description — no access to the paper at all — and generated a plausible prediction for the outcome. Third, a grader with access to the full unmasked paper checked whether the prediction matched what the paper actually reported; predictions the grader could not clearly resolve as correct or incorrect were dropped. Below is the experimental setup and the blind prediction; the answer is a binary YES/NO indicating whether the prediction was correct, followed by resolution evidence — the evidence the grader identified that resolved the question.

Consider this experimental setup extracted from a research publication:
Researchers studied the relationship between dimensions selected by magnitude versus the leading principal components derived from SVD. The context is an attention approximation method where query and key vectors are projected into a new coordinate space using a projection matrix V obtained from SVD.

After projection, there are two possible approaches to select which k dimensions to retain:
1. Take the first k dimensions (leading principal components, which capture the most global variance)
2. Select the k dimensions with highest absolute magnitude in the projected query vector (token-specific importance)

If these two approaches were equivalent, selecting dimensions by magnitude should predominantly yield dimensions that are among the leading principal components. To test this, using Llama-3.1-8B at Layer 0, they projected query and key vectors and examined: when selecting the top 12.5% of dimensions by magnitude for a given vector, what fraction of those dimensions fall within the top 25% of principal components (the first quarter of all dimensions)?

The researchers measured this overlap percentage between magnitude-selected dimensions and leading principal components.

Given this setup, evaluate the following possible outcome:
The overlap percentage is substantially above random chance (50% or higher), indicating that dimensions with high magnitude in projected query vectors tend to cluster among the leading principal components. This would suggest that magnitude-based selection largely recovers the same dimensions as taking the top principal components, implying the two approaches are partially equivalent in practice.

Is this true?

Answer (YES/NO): NO